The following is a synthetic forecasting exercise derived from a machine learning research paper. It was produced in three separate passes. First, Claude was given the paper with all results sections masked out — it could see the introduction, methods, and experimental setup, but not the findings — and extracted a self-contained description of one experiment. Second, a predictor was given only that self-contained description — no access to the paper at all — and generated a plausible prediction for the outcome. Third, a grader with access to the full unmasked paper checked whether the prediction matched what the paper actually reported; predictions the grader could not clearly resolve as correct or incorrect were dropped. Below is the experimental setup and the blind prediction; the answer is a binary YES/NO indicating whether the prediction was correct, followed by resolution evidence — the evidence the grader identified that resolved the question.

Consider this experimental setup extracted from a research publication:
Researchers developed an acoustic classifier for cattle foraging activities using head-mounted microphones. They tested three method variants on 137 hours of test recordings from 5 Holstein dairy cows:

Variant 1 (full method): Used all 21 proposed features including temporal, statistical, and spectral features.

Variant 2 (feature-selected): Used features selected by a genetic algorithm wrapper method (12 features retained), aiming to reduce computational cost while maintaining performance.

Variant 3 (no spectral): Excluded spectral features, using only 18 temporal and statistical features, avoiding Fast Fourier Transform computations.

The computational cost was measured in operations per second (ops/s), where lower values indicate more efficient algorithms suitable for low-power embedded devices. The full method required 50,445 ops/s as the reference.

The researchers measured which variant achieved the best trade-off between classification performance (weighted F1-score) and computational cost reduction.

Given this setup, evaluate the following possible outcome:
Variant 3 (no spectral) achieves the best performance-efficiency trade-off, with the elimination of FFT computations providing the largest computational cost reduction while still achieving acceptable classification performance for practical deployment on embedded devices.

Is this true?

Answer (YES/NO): YES